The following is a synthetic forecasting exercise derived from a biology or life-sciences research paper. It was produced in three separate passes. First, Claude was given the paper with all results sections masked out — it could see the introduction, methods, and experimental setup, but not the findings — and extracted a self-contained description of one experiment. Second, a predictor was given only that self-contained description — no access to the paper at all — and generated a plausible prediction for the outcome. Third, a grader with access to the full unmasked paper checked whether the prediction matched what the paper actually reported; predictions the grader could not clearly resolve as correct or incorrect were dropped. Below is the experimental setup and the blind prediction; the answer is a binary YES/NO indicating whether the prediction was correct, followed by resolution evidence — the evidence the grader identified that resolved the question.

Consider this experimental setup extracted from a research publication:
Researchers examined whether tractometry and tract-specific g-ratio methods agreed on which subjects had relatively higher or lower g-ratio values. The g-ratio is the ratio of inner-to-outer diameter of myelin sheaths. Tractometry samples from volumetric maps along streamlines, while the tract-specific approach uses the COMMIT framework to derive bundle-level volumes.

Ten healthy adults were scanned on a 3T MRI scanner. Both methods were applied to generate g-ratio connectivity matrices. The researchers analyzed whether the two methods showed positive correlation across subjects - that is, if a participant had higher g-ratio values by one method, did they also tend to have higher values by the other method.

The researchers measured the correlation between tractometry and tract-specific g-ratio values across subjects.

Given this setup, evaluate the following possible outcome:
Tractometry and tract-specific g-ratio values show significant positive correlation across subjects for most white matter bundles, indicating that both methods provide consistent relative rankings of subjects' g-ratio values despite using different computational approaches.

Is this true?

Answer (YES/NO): YES